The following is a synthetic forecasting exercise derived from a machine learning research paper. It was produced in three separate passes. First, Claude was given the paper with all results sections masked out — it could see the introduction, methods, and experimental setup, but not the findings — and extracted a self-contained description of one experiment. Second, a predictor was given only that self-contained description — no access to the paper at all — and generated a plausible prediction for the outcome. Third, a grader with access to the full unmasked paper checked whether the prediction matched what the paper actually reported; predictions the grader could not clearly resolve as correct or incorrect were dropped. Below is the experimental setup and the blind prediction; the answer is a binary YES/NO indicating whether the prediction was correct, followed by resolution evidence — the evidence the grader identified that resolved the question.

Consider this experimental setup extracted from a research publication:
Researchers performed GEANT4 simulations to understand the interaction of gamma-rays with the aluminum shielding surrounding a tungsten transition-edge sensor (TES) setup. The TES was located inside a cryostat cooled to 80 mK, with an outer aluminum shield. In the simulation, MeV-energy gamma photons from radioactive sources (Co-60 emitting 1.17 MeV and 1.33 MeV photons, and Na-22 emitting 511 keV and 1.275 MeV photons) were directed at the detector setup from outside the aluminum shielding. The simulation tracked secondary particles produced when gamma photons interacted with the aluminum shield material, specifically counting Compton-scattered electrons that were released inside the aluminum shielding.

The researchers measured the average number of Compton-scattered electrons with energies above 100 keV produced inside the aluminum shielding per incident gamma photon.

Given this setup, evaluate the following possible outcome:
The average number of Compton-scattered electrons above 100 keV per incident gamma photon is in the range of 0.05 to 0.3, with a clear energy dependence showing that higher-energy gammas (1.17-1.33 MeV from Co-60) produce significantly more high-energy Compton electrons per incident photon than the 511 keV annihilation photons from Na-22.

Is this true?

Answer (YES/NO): NO